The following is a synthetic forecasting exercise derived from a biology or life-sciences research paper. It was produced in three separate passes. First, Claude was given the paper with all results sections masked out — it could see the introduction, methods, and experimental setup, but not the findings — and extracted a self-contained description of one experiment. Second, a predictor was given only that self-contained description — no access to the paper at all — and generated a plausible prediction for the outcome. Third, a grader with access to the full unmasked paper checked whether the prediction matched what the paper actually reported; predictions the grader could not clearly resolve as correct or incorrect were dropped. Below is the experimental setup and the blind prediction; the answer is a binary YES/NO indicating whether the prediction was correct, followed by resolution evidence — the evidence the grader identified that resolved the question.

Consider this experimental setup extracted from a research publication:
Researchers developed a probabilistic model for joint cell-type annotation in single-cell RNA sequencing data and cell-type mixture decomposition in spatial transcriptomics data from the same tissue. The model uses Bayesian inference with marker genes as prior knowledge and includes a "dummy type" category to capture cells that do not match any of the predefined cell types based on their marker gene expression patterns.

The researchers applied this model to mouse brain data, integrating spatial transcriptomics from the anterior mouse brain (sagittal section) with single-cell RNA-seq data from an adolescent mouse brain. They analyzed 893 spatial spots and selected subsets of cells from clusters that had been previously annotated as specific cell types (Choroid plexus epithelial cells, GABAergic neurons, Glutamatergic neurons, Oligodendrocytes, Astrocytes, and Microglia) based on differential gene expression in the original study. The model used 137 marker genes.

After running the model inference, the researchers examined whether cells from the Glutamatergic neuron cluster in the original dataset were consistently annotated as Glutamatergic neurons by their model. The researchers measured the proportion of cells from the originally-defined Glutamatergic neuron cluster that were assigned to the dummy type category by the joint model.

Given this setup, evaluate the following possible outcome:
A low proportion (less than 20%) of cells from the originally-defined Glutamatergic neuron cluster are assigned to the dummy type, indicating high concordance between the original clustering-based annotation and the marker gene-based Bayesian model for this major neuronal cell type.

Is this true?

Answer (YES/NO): YES